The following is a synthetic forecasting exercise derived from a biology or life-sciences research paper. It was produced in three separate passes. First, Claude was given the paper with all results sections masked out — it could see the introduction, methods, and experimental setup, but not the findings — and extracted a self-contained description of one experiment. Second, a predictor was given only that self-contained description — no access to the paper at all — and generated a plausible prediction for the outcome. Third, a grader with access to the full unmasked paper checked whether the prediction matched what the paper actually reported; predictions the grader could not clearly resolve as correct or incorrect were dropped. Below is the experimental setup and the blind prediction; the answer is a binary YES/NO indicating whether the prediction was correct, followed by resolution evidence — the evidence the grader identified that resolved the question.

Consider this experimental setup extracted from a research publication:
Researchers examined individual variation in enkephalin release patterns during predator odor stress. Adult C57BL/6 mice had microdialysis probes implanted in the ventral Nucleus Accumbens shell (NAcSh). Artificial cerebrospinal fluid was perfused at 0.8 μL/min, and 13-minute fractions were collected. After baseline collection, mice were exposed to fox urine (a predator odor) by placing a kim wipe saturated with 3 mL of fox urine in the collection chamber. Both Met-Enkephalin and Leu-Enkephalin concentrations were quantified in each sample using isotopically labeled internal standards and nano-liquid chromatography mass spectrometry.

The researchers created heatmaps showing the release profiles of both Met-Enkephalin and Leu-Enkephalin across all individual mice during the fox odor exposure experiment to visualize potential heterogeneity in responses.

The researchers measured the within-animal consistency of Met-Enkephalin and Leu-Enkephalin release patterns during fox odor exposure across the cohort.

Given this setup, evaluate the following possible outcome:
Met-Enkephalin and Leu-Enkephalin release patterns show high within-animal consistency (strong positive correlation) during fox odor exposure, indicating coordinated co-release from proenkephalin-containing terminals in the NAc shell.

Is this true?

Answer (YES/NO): NO